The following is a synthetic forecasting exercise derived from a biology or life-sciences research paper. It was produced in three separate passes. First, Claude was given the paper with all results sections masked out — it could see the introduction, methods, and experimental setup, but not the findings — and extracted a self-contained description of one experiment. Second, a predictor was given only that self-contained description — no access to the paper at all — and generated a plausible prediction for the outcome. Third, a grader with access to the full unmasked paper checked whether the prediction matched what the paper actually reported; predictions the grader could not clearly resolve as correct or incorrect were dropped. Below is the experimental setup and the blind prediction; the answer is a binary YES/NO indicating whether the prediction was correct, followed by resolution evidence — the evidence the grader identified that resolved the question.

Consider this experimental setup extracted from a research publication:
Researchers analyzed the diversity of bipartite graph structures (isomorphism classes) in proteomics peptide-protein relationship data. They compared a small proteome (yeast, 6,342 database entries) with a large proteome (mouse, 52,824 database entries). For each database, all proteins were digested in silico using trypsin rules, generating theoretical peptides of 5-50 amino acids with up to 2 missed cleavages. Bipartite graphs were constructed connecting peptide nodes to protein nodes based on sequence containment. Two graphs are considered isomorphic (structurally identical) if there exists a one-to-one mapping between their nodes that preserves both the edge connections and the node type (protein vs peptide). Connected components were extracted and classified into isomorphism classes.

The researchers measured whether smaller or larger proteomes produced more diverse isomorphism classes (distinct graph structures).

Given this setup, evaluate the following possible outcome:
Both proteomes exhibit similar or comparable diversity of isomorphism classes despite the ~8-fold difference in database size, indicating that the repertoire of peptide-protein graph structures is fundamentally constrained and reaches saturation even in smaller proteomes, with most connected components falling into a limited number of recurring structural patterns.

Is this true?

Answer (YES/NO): NO